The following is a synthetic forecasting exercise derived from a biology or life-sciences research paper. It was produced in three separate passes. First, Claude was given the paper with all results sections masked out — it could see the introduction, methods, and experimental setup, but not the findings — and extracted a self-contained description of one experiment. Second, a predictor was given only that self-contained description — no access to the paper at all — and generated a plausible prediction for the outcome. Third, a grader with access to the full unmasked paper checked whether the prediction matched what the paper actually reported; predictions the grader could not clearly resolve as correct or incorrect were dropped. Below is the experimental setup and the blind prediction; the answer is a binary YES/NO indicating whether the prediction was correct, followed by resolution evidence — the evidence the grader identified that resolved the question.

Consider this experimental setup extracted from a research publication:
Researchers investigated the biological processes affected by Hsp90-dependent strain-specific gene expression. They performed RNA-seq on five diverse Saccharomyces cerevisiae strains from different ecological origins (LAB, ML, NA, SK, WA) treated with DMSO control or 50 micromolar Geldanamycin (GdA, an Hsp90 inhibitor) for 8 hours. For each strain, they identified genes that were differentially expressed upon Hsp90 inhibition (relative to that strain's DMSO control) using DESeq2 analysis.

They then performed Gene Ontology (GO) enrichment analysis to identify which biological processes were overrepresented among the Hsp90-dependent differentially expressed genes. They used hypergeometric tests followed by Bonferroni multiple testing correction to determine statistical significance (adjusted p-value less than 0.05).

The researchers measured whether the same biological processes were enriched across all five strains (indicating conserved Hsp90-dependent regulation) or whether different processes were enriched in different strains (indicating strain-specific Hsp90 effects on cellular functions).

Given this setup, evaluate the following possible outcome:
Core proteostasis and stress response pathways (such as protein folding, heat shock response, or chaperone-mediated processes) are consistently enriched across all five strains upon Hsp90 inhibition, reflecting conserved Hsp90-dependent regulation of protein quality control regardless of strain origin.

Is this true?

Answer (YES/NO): NO